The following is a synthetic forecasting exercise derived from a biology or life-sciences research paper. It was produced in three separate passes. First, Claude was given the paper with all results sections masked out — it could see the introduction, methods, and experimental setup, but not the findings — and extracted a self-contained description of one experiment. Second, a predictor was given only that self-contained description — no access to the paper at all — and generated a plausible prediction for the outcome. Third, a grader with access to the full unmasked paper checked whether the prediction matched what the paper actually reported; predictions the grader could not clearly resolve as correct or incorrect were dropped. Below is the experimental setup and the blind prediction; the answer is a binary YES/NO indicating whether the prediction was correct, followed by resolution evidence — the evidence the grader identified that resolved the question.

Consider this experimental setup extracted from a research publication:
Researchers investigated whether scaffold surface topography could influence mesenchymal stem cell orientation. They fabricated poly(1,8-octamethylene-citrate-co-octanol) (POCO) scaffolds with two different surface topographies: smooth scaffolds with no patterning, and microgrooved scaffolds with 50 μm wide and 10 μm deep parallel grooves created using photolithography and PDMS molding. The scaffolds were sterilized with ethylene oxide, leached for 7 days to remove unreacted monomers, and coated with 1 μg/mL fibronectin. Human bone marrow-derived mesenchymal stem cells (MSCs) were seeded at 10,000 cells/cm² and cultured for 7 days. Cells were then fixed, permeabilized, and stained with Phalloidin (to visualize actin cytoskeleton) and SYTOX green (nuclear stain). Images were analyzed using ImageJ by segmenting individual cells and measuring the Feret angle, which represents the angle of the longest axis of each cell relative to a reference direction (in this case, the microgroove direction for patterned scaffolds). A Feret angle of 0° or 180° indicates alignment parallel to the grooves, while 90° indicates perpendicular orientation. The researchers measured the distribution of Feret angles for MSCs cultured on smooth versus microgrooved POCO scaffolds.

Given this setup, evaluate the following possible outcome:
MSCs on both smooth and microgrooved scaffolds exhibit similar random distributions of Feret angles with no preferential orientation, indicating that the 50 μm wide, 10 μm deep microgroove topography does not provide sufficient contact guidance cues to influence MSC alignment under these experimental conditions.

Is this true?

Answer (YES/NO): NO